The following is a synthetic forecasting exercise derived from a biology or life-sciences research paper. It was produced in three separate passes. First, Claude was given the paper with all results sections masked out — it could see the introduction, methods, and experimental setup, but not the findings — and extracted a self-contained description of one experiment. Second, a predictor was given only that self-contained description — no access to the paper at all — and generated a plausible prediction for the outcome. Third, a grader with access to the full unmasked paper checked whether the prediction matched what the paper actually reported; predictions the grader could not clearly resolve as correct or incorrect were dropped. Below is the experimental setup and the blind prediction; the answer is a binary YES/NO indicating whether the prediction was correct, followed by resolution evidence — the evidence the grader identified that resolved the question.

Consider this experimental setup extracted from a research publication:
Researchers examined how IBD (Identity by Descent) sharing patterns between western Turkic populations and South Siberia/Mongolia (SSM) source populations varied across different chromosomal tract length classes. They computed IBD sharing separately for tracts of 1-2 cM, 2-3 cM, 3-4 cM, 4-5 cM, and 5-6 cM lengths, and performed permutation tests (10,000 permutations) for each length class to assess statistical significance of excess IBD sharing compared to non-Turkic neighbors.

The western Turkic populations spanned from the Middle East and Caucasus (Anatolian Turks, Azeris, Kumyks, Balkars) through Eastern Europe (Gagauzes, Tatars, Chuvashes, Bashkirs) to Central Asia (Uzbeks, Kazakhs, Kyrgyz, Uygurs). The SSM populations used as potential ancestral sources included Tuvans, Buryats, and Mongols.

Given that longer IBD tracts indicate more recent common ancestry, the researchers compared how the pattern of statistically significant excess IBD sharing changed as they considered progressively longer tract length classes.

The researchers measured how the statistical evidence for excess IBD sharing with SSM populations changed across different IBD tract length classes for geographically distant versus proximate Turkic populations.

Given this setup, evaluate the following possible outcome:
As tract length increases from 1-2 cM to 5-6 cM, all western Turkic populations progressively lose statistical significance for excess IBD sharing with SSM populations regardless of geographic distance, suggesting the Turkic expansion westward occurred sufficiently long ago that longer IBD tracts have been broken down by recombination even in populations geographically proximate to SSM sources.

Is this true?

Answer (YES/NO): NO